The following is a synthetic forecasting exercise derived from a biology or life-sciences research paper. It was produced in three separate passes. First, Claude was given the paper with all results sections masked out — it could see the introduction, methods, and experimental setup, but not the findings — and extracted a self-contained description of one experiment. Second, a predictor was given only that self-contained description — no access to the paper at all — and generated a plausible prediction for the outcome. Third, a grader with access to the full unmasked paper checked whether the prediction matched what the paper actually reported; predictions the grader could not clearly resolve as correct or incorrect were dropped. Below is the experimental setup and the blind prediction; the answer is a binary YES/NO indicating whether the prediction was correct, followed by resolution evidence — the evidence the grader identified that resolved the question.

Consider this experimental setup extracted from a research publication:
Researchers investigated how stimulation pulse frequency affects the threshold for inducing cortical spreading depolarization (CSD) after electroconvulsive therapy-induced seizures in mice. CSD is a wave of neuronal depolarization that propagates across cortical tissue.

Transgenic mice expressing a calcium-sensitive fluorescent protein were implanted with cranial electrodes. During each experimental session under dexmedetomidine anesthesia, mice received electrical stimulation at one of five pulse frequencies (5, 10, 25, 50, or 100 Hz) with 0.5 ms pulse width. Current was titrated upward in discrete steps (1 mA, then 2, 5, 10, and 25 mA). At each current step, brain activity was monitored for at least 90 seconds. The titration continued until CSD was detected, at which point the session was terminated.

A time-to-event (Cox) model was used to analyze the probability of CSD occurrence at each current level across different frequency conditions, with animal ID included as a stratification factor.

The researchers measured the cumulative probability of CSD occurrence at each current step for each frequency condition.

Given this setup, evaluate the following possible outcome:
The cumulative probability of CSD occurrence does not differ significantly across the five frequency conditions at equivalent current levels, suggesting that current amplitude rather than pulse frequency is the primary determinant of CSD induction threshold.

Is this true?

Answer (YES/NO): NO